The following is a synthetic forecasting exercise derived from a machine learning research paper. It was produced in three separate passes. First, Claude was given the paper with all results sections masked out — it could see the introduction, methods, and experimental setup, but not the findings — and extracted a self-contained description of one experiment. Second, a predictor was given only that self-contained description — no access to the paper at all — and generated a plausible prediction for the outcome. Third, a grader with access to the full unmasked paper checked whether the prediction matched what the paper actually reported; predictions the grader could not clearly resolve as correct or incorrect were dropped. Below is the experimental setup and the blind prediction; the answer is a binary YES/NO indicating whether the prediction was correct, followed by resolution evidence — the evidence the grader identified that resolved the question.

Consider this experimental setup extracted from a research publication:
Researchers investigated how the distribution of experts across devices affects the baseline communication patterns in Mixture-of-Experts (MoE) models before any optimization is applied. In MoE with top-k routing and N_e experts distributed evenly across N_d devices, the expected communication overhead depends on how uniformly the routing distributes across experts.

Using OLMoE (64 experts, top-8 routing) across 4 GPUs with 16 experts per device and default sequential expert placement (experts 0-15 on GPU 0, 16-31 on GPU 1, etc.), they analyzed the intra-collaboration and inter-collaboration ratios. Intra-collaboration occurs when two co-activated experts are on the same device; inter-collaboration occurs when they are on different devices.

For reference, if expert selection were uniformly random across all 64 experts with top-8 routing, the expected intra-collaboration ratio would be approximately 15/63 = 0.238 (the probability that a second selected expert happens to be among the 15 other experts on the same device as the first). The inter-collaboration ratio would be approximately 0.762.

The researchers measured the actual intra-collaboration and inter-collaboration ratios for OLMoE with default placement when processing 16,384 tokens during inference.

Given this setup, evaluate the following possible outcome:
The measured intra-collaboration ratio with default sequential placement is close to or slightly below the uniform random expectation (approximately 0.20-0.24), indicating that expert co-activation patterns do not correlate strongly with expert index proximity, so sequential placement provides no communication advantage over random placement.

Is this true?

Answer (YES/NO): NO